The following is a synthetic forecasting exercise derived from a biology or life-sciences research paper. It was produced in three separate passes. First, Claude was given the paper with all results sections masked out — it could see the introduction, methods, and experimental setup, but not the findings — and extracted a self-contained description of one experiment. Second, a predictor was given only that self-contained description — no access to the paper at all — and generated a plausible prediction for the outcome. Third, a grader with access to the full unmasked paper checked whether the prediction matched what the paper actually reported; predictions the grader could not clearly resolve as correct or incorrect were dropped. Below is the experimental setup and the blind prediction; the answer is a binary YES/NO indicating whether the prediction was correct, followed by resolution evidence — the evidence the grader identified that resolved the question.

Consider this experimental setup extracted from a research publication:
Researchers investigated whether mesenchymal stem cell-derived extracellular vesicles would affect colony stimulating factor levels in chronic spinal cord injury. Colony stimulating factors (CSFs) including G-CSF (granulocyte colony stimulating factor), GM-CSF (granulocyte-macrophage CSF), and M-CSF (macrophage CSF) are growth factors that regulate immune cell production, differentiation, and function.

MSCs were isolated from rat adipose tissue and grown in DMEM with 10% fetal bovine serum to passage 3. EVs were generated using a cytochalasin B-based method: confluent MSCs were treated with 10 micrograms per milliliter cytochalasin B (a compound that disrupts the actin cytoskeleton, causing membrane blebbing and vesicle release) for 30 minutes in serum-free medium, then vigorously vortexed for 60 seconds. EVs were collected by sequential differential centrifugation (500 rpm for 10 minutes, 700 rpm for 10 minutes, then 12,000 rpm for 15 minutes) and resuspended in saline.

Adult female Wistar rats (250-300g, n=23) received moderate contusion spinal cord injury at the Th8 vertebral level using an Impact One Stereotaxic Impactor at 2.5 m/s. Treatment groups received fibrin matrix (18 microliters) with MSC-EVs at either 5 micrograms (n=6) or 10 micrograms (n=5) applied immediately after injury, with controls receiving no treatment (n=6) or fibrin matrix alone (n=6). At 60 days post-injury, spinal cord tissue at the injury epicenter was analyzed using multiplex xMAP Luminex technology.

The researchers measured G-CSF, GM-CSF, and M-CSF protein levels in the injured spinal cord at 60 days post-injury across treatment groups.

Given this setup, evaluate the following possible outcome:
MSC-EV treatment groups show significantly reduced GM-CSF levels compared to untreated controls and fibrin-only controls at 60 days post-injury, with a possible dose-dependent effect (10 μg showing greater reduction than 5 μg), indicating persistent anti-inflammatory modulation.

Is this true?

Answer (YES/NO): NO